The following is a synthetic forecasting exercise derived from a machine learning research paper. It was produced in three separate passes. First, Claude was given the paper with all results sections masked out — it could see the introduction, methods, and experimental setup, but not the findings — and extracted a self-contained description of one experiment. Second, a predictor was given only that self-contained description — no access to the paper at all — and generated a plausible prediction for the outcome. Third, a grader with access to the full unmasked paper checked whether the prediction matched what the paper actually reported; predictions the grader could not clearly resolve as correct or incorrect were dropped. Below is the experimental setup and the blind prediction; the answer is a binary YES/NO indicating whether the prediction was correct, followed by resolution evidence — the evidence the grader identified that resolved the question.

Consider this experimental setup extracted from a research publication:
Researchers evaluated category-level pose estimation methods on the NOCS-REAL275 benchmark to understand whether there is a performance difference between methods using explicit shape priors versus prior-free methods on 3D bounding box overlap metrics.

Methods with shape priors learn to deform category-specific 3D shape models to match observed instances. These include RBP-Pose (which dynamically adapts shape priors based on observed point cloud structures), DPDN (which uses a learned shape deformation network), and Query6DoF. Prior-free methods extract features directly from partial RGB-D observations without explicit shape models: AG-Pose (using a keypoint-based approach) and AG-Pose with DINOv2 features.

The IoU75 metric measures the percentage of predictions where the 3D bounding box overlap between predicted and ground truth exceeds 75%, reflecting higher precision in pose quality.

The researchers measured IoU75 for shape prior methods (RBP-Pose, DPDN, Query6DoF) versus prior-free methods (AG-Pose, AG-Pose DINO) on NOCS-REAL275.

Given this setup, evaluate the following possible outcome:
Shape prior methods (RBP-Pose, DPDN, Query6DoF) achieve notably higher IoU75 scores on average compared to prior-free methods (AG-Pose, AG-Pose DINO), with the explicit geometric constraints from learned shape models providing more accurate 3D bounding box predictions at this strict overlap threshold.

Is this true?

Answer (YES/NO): NO